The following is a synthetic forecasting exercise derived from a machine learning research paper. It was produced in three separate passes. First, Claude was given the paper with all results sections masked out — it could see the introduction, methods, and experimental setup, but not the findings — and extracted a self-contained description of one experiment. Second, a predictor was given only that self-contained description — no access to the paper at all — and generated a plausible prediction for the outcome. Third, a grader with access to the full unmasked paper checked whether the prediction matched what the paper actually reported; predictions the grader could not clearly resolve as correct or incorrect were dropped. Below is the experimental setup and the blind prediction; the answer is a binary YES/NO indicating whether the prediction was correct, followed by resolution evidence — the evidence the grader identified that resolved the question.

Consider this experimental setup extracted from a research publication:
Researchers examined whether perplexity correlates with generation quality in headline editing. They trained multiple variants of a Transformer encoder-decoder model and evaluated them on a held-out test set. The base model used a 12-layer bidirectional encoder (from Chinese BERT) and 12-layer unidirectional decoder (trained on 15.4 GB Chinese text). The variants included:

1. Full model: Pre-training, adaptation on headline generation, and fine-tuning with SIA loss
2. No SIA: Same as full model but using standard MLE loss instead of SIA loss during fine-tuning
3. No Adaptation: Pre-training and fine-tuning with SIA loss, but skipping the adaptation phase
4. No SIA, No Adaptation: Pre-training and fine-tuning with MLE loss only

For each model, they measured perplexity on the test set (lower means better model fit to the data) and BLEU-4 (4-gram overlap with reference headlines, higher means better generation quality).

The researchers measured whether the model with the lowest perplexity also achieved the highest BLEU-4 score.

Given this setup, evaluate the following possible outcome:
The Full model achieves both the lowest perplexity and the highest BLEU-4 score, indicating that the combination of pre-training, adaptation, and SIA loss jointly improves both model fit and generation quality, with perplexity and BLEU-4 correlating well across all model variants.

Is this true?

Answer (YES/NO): NO